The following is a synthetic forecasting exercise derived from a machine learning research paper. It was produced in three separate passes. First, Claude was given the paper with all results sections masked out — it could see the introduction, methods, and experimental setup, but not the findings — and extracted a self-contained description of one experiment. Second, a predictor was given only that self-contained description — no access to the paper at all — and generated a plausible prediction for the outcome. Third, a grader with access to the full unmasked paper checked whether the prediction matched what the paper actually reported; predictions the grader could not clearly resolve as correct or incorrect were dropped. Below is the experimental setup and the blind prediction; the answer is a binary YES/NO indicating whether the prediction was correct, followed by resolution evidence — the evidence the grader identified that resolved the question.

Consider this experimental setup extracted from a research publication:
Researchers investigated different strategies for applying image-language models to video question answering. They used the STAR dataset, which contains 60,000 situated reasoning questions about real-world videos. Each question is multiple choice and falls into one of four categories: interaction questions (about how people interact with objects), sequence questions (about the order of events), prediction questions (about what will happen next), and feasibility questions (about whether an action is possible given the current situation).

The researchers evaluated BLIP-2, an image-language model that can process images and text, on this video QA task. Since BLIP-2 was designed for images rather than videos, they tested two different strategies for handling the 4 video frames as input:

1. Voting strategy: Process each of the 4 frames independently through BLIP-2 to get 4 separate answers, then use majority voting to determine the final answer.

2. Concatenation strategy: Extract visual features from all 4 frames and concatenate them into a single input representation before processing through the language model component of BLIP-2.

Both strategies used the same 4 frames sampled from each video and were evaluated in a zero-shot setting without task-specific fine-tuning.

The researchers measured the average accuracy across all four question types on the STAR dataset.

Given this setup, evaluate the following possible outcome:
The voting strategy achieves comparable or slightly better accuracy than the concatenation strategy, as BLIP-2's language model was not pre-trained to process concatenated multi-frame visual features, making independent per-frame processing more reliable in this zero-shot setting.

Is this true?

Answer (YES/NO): NO